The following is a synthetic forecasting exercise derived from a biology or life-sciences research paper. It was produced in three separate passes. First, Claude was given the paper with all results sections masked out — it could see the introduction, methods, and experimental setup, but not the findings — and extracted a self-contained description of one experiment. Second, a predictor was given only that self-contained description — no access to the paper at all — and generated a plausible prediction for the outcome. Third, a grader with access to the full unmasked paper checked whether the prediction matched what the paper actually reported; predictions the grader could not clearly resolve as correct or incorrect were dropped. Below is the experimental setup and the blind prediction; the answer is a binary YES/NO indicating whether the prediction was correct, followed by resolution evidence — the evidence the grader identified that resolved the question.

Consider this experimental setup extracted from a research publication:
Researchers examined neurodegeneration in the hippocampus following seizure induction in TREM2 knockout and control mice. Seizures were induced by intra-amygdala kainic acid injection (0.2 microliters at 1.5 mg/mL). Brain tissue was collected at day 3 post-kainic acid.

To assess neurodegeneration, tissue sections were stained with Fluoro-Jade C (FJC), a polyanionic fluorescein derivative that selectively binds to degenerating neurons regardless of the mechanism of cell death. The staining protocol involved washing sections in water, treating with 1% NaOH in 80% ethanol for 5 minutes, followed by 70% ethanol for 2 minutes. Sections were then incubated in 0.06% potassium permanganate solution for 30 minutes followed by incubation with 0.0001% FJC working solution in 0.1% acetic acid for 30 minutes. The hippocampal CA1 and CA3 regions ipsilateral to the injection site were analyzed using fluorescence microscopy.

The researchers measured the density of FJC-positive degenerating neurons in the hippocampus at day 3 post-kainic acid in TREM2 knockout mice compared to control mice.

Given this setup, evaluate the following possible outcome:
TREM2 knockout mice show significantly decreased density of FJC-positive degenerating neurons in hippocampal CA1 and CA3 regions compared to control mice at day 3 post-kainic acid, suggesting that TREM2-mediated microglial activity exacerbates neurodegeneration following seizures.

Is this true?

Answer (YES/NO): NO